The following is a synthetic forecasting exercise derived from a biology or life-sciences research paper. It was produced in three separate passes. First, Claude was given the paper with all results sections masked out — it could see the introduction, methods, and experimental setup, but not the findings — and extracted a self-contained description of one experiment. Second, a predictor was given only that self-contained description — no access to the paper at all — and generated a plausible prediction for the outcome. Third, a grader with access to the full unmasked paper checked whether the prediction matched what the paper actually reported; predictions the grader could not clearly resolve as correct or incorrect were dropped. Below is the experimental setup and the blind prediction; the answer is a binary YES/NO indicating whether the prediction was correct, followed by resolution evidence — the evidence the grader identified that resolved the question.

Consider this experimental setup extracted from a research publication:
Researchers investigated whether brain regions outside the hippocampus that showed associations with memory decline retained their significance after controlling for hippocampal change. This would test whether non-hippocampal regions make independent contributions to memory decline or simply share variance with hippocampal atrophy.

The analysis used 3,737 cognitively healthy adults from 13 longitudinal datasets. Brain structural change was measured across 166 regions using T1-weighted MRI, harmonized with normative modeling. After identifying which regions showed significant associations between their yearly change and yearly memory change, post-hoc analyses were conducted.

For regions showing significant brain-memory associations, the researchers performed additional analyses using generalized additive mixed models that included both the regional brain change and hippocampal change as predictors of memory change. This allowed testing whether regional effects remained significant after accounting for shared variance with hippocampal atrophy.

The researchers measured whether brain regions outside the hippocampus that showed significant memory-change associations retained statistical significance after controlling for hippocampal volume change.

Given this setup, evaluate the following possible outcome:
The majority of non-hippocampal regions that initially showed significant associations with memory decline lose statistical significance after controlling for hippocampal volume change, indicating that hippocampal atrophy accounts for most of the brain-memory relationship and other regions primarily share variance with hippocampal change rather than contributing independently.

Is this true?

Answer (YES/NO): NO